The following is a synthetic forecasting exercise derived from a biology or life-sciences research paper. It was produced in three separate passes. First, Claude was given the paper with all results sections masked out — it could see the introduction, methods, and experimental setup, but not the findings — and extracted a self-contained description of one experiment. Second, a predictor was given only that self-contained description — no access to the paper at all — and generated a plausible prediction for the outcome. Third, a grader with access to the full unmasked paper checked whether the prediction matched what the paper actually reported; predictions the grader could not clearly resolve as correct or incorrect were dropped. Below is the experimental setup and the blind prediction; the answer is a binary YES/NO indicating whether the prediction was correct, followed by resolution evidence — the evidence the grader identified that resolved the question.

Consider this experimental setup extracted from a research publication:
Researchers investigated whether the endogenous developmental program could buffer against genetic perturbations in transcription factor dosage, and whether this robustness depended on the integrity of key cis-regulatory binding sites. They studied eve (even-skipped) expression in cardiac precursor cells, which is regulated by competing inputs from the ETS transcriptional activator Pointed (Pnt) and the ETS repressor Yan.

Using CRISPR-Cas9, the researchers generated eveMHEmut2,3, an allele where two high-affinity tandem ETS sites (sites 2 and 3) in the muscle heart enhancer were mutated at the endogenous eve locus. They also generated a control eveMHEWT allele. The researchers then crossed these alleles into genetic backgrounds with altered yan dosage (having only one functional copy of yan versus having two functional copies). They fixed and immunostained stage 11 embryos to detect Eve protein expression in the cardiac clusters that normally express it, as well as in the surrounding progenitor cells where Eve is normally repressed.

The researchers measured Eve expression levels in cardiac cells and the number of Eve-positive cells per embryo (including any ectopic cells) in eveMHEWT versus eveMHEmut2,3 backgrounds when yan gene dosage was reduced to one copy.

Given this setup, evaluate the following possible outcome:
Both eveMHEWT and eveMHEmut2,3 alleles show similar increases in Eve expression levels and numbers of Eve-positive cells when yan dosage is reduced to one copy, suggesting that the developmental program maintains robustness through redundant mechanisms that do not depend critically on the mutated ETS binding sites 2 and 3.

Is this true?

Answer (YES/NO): NO